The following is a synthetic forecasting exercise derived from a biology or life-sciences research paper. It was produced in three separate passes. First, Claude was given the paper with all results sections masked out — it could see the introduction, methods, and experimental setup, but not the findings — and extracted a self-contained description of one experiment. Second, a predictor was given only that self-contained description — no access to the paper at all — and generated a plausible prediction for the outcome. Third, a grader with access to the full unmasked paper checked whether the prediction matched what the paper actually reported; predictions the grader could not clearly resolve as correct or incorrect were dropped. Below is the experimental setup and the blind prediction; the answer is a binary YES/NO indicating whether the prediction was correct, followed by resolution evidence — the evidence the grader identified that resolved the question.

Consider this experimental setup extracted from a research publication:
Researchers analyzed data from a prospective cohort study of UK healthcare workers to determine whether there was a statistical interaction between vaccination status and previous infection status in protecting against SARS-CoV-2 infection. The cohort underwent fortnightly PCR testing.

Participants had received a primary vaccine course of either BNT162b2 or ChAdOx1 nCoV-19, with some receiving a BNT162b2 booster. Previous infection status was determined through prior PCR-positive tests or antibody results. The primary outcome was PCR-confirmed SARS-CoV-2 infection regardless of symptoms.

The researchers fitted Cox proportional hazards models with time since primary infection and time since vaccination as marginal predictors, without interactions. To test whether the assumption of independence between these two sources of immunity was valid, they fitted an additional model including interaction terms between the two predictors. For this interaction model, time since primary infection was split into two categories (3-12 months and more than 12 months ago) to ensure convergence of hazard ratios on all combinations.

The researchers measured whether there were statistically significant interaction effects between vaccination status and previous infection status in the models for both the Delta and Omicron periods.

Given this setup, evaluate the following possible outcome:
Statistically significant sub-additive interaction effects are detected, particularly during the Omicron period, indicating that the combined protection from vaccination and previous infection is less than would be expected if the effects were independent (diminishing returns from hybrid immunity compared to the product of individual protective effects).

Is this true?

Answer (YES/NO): NO